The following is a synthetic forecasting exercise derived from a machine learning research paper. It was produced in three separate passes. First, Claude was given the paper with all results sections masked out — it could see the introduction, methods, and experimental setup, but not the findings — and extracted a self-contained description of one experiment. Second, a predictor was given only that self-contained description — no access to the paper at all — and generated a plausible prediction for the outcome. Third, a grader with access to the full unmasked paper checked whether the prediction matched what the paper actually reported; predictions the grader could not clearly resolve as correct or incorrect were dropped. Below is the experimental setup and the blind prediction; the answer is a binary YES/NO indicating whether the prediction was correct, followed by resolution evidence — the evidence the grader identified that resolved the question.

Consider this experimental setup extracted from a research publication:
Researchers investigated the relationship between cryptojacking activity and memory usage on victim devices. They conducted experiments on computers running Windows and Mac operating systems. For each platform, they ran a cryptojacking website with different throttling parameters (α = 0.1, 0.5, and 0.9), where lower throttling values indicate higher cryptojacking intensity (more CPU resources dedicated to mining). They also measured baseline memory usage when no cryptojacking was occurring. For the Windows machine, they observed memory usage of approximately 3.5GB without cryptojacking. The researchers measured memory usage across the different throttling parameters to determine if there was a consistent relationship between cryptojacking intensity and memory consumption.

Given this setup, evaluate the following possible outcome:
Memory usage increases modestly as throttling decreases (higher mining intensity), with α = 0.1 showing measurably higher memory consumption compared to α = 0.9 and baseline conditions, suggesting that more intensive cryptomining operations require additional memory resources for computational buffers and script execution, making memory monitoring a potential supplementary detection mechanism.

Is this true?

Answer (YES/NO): NO